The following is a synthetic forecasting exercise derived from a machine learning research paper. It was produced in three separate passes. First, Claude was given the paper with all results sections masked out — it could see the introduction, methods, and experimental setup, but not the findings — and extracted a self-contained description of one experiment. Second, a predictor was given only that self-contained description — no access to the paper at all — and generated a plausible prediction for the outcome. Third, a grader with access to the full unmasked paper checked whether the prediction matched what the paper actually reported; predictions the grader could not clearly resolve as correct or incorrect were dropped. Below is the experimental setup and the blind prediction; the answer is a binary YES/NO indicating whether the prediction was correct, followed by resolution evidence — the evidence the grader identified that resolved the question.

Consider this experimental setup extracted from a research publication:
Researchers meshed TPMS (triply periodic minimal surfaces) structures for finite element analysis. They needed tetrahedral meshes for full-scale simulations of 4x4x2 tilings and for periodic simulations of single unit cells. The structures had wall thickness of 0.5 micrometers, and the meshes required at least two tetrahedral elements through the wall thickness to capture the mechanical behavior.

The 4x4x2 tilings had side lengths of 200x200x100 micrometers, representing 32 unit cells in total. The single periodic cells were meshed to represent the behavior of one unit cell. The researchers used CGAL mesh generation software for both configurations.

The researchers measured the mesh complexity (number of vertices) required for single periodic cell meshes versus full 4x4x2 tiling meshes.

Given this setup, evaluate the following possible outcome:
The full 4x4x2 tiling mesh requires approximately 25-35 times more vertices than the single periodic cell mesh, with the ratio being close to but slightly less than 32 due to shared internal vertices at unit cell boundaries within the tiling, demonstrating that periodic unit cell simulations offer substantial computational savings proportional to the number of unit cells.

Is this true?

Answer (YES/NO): NO